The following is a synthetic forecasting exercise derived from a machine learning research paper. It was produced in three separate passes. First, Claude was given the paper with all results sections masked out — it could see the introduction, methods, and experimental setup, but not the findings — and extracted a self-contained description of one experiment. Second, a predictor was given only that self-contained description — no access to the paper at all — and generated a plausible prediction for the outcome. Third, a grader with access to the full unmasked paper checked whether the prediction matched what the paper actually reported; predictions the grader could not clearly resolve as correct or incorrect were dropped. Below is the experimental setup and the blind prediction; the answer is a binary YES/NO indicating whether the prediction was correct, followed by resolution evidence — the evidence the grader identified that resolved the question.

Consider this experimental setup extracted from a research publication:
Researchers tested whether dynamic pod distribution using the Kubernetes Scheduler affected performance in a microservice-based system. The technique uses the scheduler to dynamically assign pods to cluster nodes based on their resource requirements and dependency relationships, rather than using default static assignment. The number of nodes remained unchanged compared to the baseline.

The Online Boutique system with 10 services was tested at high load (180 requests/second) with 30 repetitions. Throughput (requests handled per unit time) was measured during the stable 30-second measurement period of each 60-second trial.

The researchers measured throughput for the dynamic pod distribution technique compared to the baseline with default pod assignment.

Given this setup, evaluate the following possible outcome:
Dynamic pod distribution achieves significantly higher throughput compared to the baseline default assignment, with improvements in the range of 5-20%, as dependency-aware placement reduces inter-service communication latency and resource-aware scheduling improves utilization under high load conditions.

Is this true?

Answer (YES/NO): NO